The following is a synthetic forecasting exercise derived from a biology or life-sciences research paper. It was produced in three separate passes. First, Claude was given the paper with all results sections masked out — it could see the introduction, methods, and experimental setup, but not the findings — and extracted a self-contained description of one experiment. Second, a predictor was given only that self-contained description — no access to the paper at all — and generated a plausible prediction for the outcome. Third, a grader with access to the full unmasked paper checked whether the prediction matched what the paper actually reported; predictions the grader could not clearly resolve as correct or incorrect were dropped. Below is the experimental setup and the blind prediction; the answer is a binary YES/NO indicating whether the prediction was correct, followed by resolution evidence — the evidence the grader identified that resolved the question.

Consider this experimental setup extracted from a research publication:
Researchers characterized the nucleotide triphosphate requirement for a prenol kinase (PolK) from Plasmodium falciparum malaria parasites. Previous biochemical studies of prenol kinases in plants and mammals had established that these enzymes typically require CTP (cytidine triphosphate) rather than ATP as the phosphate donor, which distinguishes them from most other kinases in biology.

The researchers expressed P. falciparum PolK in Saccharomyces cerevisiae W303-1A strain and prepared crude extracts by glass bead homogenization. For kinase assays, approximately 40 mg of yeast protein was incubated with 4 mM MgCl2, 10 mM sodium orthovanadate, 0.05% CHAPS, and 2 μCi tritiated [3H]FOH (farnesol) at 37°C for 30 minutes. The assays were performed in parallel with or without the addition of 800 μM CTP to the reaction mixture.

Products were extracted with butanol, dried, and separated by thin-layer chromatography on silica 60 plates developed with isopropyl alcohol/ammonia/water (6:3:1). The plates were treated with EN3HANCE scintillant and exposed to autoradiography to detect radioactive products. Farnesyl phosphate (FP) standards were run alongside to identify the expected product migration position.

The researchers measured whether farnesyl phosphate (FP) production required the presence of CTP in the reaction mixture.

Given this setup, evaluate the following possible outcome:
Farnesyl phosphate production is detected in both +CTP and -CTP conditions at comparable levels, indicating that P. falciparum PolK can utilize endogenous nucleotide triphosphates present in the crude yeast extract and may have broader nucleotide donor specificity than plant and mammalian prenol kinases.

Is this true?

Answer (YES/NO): NO